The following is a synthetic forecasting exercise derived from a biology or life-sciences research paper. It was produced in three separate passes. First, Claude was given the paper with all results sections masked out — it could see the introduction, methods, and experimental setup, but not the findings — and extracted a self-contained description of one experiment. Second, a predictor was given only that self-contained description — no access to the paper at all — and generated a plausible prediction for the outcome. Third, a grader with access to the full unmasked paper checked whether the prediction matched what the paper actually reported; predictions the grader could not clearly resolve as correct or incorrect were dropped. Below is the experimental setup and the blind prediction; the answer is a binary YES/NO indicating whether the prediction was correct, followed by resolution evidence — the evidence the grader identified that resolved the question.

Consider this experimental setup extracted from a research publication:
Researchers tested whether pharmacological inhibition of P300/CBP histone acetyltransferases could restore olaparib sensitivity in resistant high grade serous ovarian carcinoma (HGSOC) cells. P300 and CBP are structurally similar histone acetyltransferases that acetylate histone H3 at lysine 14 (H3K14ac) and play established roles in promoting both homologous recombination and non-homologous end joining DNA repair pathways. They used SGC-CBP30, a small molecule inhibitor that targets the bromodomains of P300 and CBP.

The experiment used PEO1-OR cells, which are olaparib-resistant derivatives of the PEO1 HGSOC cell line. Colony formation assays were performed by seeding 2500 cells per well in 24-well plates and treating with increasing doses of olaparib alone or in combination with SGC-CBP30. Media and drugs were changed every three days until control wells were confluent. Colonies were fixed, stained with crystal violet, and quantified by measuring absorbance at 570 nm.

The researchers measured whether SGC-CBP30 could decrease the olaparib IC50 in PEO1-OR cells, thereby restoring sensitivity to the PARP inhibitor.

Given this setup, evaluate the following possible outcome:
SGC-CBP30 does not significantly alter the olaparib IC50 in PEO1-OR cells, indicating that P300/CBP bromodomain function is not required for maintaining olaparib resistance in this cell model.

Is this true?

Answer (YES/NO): YES